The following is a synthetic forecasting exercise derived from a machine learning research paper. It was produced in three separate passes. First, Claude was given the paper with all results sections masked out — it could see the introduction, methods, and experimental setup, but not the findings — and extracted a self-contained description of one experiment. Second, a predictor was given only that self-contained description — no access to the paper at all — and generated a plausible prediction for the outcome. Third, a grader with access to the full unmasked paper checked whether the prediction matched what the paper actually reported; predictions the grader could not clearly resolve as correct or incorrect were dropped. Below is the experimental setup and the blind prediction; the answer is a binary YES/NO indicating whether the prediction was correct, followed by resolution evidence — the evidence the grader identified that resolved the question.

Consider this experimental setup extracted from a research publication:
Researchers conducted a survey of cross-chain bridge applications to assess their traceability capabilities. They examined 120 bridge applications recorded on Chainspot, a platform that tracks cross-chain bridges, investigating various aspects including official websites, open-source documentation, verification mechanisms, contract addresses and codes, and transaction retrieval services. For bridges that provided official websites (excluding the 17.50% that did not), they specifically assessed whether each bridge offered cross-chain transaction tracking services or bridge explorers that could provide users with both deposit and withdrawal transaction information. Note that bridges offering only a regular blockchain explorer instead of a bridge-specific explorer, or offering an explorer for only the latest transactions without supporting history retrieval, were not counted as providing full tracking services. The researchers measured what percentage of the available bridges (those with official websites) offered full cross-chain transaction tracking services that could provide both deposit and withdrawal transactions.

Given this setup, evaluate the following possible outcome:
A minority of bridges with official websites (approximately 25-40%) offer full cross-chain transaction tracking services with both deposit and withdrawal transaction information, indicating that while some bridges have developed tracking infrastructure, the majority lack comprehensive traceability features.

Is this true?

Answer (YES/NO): NO